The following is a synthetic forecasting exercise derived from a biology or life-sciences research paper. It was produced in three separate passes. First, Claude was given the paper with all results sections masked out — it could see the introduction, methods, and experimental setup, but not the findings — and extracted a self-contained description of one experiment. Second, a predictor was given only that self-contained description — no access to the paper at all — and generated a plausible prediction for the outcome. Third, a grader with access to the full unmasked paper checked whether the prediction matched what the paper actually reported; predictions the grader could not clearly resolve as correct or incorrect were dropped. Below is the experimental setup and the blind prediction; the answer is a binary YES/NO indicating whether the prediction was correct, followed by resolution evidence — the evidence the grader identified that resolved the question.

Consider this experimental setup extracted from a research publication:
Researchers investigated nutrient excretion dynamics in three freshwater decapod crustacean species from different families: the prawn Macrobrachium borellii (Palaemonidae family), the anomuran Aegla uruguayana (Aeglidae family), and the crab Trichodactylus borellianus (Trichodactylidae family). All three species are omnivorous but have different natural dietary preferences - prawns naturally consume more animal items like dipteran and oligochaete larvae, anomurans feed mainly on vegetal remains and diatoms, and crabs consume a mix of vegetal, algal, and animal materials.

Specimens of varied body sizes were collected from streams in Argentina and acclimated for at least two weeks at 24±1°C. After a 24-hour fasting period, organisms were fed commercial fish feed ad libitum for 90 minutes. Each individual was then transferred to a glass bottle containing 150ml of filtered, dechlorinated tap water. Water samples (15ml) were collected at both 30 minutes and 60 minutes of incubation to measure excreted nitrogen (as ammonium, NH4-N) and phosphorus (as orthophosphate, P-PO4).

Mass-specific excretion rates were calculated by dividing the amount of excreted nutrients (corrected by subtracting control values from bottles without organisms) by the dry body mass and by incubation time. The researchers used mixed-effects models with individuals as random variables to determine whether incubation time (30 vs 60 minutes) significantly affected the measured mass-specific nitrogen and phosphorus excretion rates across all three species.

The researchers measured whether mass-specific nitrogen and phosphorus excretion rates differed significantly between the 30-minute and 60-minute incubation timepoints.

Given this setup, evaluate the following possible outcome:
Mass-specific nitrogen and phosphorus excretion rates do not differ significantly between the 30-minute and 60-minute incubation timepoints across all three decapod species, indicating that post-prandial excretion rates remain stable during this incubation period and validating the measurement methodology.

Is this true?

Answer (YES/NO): NO